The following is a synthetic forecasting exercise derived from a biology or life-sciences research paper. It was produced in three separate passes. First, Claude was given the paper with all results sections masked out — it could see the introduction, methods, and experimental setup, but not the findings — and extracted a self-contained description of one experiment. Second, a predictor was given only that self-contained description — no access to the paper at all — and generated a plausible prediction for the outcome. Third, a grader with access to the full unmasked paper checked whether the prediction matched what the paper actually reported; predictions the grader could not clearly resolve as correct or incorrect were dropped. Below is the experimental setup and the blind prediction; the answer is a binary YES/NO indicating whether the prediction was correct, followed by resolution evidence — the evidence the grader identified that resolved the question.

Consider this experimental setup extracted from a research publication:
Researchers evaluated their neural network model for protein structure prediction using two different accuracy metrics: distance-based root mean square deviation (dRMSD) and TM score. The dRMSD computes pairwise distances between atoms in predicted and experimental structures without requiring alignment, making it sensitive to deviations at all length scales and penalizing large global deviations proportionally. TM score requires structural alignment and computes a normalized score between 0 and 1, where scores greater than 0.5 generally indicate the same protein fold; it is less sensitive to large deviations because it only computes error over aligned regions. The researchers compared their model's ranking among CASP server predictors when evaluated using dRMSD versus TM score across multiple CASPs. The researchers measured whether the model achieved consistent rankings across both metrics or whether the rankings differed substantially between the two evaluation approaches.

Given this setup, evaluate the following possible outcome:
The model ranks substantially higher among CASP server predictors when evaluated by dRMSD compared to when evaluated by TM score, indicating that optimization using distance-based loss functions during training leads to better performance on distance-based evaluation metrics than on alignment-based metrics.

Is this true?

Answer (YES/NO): YES